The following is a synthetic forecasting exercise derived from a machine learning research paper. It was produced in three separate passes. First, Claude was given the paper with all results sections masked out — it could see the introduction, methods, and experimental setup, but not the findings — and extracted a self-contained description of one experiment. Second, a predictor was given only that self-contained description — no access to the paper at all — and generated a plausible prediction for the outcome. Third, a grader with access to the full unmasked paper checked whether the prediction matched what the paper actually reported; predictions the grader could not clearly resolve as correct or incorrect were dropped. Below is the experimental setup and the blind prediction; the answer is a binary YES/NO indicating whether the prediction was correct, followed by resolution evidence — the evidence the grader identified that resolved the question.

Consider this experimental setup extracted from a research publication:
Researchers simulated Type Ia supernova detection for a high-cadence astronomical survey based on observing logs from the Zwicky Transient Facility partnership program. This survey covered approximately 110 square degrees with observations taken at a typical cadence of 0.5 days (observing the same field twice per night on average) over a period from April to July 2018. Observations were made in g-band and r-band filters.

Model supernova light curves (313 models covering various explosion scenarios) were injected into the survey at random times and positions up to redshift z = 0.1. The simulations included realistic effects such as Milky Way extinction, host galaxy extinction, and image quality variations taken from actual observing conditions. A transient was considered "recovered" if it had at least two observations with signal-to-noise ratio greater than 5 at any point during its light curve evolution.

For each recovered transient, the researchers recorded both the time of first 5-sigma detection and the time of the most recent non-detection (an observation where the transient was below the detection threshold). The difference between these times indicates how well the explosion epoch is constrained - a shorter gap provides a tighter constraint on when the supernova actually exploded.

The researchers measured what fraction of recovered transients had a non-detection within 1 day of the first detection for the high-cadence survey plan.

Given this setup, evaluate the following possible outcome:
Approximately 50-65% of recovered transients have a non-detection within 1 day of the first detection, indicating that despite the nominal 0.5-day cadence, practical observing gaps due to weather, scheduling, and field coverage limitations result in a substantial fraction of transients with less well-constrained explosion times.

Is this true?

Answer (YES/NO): NO